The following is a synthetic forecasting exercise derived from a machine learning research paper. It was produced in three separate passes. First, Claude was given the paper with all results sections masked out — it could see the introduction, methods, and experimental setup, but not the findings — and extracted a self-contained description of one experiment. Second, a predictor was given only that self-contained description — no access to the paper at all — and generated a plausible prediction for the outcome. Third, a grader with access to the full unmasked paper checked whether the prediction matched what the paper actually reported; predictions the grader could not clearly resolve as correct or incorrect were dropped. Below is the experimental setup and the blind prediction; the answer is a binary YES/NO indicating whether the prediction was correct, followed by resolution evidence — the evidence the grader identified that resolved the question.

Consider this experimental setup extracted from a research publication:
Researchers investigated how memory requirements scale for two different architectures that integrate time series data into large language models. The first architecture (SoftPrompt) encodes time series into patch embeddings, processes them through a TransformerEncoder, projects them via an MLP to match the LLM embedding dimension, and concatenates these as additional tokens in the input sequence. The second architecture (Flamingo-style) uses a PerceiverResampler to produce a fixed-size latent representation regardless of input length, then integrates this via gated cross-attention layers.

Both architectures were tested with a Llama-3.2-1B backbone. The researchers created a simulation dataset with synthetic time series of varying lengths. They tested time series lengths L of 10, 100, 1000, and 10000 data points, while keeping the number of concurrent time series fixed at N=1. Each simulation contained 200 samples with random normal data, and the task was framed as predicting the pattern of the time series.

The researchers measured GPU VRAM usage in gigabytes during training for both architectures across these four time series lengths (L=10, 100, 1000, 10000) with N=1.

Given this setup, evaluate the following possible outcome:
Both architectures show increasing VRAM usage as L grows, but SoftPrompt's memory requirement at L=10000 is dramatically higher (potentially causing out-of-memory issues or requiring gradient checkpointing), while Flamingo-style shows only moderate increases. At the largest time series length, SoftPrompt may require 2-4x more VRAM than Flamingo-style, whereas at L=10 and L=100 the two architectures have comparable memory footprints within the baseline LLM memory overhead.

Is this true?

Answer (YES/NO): NO